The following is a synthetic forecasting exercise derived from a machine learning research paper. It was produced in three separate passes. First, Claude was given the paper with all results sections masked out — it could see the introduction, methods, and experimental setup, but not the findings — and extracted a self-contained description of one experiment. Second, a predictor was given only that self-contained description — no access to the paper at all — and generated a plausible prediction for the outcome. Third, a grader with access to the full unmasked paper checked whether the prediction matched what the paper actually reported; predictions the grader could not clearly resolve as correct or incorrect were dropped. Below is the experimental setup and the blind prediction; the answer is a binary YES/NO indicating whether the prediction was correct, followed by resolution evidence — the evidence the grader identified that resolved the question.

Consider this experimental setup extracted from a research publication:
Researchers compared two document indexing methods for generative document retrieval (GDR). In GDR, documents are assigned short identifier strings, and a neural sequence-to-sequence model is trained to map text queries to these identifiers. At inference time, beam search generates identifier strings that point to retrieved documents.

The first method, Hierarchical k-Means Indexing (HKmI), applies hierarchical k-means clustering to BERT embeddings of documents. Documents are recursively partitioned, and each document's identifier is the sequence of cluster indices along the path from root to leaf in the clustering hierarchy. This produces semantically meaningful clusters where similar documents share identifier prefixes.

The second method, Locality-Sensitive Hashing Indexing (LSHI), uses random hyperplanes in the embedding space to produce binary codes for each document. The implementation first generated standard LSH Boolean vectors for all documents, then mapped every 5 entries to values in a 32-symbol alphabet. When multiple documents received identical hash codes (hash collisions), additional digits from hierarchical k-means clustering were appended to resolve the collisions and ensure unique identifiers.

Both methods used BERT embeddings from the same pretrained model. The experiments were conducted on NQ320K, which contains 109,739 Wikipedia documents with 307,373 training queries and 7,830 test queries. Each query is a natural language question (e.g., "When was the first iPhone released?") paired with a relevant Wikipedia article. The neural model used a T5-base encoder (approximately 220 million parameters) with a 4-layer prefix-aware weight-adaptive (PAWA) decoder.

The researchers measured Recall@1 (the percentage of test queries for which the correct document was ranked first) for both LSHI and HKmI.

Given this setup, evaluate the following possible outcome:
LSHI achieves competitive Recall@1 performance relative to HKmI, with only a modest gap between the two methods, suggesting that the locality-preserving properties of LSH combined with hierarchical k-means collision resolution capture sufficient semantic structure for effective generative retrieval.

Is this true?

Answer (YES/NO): YES